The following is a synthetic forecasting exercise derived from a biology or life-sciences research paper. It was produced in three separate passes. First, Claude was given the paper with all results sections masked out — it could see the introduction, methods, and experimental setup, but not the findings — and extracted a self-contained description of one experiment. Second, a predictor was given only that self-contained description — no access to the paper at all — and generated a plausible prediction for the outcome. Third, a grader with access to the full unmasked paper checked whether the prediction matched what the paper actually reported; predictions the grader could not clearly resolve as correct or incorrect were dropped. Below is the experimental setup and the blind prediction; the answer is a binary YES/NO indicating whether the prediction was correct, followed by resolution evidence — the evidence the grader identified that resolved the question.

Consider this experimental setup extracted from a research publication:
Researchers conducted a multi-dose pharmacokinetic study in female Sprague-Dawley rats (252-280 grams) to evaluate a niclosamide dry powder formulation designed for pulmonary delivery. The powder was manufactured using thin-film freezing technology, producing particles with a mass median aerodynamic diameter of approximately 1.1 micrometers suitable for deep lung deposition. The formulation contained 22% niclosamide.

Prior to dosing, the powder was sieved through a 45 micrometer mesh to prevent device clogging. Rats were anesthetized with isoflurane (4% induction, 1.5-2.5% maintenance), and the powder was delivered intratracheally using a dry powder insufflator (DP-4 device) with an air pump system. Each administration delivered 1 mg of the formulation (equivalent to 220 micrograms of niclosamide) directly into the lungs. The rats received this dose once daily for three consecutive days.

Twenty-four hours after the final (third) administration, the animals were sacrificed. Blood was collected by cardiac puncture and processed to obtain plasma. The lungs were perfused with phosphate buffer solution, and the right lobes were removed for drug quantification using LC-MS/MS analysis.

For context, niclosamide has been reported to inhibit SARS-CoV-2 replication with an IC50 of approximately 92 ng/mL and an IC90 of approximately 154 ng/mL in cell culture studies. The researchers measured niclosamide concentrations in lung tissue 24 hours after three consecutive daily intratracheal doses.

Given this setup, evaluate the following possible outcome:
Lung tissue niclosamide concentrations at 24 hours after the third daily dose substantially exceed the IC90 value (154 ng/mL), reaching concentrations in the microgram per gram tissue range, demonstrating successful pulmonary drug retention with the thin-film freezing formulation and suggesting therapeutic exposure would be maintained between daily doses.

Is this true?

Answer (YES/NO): NO